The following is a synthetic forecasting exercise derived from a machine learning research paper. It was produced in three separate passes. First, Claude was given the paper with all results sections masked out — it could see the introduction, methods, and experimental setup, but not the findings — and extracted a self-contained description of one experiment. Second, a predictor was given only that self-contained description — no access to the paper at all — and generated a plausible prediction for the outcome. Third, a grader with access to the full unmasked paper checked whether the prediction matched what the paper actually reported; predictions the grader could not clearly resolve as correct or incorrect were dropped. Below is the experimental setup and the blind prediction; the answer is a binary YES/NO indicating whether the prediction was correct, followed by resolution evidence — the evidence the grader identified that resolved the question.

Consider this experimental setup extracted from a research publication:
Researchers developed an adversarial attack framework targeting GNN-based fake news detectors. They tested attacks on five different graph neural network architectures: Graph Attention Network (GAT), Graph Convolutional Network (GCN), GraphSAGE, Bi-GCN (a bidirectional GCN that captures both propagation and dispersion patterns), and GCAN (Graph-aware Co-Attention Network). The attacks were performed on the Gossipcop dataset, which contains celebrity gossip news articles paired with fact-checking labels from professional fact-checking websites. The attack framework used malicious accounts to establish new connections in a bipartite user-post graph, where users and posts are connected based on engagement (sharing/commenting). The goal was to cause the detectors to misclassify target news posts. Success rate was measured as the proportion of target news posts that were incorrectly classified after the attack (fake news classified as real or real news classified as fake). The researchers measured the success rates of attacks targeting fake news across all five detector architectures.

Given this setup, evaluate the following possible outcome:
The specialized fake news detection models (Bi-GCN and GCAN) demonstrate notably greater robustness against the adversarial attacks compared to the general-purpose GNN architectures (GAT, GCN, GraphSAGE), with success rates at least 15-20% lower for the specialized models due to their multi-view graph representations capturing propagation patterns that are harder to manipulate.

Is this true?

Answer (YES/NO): NO